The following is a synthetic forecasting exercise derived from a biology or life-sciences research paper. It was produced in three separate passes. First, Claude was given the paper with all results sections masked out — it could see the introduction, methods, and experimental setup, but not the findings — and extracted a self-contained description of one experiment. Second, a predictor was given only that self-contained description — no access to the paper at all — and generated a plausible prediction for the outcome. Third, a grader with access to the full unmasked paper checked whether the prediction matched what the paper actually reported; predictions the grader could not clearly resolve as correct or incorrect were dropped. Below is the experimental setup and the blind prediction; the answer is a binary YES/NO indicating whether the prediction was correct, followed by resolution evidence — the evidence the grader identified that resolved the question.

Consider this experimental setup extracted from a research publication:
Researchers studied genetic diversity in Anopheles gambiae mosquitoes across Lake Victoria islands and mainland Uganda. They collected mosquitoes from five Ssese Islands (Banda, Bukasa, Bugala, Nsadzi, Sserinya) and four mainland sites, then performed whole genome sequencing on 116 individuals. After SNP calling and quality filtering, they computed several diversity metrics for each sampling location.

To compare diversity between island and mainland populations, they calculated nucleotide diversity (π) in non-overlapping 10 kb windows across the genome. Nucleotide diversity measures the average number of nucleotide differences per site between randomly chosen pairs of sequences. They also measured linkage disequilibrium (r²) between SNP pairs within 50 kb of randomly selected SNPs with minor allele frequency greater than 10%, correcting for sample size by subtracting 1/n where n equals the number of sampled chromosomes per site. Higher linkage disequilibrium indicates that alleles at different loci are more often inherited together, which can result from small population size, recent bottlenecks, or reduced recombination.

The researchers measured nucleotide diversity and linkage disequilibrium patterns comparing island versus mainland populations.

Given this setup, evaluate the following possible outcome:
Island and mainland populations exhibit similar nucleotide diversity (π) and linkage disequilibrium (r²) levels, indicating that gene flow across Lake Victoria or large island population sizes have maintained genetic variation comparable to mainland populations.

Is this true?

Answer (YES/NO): NO